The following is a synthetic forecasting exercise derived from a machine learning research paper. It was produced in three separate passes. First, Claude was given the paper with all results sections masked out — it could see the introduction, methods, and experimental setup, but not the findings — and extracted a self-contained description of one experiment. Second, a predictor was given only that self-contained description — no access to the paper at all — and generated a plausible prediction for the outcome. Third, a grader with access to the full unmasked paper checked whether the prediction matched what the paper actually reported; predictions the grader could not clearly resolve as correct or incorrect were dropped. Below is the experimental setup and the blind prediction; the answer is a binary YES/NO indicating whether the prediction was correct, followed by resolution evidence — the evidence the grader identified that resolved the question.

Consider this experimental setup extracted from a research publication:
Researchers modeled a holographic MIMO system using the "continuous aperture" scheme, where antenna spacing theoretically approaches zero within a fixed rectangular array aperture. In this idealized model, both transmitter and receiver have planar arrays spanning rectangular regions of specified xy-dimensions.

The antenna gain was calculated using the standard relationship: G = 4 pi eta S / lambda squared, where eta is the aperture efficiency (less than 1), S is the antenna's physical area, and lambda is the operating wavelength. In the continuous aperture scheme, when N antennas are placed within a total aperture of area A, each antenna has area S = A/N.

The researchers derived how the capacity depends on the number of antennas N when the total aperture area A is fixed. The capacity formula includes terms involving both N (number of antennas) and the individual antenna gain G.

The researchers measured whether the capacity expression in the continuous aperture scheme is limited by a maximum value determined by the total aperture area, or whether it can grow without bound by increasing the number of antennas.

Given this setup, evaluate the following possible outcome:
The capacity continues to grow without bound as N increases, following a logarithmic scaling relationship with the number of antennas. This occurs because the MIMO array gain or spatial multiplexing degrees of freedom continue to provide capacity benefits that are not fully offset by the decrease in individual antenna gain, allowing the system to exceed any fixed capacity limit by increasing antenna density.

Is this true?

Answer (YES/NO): NO